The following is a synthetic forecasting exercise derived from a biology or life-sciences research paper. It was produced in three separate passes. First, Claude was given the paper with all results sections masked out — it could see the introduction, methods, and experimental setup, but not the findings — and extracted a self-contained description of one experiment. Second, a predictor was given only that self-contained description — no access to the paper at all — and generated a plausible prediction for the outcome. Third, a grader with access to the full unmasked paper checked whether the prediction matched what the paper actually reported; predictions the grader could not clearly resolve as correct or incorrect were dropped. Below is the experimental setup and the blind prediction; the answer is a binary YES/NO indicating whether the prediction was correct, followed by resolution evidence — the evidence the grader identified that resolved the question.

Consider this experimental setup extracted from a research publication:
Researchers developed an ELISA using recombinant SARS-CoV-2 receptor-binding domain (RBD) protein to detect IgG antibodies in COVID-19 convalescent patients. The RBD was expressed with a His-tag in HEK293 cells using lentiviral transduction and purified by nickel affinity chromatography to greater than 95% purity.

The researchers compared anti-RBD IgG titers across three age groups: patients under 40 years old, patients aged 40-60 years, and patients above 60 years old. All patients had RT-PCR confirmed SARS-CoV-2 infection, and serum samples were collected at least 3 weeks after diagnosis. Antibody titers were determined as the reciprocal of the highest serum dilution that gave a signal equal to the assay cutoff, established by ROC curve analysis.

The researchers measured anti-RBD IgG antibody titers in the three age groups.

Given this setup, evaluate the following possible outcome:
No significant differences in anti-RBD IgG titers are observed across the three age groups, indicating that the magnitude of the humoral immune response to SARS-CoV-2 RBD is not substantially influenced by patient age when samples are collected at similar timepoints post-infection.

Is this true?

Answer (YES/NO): NO